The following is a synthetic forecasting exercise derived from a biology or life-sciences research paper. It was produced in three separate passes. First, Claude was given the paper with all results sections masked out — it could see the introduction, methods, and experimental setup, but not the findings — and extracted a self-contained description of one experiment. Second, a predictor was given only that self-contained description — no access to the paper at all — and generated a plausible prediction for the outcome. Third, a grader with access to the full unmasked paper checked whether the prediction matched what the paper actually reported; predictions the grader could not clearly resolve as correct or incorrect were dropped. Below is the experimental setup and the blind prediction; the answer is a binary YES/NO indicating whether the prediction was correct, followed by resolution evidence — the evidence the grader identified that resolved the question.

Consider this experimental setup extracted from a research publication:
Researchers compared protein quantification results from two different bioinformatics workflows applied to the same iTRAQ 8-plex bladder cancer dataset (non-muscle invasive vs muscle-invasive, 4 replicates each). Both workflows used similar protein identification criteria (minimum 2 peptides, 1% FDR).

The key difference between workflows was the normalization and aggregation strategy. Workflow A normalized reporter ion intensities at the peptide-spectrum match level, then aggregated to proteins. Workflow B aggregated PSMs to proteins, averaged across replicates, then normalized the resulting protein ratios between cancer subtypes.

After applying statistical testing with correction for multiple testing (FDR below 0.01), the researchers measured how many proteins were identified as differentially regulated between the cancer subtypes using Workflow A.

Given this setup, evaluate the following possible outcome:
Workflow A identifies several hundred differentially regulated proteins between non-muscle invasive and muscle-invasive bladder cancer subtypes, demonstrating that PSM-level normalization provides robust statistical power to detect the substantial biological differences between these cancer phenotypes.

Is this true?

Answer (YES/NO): NO